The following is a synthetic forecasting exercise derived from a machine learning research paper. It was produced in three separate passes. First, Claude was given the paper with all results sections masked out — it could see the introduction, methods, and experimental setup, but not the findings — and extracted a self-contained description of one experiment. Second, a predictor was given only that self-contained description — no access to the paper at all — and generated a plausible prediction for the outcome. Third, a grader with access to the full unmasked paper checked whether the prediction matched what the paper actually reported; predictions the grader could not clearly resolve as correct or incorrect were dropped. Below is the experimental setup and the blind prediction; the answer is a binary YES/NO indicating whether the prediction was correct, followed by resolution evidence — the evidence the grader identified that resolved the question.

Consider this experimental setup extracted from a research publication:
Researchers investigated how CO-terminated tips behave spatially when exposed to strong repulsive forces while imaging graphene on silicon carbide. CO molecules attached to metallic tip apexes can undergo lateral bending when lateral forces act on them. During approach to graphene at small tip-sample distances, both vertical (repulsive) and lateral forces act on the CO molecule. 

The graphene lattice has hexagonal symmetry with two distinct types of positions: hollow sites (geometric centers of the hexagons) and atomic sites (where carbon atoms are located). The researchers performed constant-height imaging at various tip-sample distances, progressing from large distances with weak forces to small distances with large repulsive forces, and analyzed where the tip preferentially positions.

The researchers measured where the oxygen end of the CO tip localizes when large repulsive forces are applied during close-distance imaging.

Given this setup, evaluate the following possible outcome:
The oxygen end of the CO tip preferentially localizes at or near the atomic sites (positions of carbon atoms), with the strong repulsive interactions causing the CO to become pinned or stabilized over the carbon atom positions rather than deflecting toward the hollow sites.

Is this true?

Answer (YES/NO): NO